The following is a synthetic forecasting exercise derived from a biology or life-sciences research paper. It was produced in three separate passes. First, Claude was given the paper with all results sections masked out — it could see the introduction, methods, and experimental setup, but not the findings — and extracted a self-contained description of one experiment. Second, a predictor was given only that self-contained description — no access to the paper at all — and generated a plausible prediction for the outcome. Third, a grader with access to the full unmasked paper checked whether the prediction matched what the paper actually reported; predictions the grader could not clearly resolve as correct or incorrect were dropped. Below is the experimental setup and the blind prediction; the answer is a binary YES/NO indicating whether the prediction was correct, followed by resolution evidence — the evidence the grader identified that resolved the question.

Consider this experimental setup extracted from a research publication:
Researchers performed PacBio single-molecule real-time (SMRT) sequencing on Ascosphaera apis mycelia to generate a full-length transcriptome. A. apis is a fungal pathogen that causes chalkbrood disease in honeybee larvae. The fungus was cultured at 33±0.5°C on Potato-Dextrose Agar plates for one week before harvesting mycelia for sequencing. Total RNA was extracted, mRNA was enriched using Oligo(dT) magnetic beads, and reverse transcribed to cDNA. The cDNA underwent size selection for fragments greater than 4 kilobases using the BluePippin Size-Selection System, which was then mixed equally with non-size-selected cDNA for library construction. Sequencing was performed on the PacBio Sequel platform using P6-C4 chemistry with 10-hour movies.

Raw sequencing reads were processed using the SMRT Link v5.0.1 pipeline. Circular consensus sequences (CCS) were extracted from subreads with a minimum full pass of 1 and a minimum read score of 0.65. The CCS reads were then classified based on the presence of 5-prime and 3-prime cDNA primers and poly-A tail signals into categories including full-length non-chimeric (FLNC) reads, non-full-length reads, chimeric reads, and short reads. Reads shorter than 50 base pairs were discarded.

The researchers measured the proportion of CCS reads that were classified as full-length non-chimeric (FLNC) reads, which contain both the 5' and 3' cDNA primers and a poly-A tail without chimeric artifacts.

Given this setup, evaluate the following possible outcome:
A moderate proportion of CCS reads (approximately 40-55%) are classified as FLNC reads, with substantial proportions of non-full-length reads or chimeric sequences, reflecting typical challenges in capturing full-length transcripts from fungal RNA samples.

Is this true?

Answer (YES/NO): NO